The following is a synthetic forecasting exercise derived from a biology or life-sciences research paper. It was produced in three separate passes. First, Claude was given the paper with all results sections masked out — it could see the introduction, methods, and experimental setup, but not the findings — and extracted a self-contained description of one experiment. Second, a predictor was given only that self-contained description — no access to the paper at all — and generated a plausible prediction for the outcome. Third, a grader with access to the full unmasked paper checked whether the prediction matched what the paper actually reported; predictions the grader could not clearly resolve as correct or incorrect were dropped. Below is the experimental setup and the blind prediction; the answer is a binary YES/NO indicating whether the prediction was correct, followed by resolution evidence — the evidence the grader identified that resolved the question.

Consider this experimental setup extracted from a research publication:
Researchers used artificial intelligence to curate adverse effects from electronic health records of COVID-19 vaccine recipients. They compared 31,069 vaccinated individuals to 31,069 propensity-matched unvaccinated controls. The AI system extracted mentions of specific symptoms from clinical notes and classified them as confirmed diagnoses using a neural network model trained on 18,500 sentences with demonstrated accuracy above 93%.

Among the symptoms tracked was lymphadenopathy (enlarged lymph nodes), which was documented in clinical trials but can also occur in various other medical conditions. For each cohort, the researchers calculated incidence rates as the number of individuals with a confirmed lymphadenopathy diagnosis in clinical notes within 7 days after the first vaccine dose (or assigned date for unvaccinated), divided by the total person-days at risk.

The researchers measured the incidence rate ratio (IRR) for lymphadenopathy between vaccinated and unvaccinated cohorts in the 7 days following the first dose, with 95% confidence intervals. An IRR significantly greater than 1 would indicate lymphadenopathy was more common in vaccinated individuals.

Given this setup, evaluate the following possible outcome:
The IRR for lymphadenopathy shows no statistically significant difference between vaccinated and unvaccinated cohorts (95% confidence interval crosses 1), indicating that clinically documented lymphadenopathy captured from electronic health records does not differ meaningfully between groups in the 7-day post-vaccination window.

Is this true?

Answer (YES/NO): NO